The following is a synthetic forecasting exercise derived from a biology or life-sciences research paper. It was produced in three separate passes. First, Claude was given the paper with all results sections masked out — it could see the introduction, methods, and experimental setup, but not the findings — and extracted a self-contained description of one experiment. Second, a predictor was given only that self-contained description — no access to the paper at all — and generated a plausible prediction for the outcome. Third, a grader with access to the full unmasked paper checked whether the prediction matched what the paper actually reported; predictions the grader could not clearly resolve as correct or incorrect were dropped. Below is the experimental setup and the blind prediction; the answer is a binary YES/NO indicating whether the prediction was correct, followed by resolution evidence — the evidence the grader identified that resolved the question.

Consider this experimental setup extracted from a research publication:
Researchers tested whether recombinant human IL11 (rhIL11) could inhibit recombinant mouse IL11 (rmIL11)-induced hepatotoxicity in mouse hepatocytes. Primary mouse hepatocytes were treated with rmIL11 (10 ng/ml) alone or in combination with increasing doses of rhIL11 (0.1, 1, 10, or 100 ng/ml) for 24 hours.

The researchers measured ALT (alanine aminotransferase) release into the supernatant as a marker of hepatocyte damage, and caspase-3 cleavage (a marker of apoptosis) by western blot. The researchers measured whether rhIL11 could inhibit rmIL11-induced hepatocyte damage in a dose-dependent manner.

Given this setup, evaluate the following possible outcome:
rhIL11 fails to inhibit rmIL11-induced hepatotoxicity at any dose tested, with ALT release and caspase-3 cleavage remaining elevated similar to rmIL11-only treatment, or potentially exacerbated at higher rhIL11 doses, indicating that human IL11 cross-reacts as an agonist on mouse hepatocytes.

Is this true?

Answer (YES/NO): NO